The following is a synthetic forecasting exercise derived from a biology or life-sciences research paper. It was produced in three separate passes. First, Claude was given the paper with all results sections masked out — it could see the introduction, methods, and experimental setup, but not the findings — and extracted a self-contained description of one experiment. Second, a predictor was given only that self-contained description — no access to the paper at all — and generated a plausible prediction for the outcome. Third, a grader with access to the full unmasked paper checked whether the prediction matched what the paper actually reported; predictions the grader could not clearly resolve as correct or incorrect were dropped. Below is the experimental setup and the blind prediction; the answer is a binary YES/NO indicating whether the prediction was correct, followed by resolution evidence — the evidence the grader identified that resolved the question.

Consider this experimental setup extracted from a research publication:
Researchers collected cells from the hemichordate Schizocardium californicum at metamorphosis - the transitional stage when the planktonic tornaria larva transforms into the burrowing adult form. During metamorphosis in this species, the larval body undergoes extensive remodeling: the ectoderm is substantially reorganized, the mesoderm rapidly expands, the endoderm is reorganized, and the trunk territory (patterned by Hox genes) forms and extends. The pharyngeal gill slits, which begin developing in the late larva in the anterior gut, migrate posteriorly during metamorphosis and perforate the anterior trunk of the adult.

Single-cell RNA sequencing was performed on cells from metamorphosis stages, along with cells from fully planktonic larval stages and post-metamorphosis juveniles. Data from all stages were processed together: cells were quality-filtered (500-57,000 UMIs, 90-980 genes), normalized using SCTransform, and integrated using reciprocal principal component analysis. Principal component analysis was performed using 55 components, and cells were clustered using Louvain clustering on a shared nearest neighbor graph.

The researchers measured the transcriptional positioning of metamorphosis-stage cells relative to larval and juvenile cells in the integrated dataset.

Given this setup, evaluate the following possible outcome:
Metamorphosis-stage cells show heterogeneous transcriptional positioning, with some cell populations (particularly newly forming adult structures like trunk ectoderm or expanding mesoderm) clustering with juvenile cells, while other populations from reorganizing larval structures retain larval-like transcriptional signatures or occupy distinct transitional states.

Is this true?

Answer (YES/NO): YES